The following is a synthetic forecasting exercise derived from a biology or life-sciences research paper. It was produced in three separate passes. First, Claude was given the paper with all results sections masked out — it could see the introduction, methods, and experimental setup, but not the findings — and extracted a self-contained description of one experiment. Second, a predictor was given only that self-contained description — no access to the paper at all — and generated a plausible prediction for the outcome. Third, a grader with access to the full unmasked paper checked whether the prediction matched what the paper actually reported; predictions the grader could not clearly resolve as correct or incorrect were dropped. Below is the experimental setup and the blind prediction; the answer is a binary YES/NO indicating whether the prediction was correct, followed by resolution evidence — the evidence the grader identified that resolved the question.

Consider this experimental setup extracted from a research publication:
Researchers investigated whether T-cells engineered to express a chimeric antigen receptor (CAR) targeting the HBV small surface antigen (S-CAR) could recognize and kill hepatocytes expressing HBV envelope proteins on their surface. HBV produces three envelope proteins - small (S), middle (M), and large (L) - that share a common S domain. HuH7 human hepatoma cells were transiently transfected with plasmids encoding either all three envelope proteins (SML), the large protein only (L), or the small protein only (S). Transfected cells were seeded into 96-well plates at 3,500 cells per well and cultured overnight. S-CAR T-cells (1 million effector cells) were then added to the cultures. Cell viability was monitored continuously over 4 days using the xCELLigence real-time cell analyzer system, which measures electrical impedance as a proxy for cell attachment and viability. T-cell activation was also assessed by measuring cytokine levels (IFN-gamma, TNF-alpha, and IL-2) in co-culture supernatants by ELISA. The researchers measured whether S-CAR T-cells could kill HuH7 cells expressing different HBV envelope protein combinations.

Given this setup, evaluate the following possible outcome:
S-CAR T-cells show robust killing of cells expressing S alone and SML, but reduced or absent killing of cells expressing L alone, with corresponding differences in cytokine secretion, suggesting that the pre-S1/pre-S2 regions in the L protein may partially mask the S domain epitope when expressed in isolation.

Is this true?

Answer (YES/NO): NO